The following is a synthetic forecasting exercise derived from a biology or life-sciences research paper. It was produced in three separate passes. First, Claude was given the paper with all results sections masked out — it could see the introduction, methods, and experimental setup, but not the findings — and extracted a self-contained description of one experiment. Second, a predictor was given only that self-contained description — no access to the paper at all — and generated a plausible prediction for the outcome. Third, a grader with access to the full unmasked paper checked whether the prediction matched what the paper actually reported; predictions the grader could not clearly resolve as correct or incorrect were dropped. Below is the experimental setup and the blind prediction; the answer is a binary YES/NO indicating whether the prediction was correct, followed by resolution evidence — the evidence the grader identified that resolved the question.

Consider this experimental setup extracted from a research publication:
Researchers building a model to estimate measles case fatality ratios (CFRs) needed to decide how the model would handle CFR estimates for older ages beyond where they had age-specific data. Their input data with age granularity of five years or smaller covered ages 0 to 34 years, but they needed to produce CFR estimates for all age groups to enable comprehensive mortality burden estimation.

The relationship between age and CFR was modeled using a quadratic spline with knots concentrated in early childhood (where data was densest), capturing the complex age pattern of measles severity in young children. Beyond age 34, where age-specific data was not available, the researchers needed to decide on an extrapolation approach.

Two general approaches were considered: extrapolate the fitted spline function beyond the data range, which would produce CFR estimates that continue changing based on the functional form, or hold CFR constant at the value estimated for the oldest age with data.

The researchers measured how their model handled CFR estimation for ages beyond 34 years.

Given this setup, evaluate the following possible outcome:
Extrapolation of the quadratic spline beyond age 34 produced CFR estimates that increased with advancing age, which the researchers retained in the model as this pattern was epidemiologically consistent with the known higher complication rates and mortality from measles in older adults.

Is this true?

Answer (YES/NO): NO